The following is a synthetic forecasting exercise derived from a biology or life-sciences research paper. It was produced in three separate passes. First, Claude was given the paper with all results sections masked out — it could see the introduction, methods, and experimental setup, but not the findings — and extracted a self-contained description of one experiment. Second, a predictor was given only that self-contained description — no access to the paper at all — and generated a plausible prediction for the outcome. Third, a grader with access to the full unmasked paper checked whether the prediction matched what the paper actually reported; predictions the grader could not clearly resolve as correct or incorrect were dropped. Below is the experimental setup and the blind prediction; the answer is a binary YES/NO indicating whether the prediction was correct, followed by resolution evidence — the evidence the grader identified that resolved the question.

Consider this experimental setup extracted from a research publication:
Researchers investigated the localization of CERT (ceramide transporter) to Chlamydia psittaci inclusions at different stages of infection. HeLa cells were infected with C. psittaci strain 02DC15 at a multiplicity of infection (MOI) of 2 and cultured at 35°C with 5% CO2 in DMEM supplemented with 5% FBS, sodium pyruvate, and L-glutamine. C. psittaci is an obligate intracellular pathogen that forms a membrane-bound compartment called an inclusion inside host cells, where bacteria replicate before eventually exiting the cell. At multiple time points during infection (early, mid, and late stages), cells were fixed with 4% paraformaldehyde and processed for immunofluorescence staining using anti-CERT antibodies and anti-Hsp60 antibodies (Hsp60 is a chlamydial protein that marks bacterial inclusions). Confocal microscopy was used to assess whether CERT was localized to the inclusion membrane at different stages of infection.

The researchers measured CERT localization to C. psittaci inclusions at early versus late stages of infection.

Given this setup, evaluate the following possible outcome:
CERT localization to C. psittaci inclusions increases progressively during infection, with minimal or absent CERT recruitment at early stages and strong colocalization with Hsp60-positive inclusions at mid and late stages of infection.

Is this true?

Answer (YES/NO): NO